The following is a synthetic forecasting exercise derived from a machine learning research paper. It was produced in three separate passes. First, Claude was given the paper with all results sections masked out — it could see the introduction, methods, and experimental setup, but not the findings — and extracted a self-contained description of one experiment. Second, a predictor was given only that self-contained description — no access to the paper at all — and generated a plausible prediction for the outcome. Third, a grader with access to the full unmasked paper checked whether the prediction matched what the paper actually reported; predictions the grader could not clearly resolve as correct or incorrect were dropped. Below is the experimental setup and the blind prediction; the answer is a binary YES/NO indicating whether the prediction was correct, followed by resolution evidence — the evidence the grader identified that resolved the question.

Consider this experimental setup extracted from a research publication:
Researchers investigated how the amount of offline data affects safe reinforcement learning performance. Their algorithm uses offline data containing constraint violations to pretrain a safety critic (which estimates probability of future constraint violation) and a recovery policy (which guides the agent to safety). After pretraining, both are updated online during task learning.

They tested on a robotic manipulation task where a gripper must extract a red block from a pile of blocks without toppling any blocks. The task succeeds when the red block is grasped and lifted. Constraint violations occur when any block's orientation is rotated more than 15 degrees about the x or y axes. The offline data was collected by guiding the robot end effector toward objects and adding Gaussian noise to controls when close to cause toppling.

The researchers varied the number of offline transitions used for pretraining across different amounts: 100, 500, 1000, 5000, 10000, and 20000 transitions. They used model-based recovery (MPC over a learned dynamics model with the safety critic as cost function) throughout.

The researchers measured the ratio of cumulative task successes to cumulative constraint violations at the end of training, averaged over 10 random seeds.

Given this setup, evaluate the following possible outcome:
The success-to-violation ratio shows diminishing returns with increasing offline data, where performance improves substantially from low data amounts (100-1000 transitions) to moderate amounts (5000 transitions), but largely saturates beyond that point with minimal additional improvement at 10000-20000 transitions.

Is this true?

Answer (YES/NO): NO